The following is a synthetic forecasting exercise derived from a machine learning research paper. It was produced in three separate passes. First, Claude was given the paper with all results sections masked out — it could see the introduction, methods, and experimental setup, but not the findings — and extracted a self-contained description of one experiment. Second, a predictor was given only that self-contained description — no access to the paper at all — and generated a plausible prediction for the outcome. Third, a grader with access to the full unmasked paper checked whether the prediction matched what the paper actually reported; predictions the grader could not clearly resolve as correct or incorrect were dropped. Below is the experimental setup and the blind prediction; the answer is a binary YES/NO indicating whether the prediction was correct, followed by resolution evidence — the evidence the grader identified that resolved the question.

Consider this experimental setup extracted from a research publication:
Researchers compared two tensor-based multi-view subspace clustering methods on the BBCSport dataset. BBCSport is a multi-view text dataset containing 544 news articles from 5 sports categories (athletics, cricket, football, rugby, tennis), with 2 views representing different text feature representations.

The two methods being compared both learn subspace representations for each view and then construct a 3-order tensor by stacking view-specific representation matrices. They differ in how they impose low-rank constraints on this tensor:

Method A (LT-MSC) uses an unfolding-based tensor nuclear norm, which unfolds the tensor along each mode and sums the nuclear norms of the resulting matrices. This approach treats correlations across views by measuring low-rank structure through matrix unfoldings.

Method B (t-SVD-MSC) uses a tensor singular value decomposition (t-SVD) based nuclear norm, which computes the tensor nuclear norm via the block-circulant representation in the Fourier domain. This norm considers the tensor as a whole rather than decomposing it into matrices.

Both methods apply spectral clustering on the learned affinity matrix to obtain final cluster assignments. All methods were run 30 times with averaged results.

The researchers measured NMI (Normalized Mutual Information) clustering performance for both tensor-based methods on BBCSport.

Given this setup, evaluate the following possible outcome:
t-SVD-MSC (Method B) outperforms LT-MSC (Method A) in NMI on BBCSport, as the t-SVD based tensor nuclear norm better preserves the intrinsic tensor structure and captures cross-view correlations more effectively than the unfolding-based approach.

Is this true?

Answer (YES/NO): YES